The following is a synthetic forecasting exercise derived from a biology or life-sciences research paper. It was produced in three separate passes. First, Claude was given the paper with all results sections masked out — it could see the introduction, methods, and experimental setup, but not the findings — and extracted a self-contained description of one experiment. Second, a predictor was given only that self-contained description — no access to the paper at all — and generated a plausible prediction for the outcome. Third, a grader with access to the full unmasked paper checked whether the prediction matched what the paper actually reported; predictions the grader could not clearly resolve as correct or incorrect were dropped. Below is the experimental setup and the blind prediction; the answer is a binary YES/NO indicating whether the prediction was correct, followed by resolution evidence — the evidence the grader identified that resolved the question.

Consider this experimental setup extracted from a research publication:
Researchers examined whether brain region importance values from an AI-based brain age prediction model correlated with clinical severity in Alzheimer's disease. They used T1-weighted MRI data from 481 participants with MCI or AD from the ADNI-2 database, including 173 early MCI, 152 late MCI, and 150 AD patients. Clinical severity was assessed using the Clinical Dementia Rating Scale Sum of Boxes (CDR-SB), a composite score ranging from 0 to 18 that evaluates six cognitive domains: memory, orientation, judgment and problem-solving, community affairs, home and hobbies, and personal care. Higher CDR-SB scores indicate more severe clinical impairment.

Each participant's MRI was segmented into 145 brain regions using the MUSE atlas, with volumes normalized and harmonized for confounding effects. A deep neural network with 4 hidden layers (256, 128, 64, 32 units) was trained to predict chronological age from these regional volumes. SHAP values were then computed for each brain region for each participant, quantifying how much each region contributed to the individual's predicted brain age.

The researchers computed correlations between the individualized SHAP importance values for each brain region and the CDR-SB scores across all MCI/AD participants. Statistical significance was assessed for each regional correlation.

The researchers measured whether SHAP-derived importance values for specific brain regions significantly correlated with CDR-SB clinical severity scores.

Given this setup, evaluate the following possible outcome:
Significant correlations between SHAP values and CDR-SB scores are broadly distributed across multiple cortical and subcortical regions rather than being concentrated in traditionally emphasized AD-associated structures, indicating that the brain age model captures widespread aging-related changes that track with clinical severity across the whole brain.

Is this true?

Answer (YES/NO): YES